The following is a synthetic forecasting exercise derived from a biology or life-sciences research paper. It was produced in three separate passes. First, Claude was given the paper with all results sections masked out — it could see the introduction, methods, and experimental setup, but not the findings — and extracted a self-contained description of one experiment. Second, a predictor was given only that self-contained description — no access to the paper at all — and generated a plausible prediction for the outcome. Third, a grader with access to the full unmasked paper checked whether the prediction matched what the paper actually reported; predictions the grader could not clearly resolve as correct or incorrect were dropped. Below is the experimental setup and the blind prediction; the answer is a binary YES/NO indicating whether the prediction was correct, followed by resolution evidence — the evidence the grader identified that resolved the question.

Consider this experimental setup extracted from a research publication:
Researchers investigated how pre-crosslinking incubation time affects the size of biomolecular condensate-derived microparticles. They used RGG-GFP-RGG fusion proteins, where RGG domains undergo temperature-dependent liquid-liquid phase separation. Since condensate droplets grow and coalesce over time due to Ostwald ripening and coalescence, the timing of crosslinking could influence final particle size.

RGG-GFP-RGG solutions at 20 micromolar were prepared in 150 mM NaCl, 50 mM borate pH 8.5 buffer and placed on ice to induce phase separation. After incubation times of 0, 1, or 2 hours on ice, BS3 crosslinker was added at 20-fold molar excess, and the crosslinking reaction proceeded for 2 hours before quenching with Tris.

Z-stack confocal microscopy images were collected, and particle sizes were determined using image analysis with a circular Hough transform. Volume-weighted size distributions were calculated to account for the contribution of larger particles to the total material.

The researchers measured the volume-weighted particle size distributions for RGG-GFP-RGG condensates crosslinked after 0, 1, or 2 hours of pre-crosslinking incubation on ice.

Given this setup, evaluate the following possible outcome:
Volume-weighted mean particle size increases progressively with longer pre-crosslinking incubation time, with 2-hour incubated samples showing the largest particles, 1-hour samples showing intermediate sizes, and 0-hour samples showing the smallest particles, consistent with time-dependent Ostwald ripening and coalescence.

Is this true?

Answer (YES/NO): YES